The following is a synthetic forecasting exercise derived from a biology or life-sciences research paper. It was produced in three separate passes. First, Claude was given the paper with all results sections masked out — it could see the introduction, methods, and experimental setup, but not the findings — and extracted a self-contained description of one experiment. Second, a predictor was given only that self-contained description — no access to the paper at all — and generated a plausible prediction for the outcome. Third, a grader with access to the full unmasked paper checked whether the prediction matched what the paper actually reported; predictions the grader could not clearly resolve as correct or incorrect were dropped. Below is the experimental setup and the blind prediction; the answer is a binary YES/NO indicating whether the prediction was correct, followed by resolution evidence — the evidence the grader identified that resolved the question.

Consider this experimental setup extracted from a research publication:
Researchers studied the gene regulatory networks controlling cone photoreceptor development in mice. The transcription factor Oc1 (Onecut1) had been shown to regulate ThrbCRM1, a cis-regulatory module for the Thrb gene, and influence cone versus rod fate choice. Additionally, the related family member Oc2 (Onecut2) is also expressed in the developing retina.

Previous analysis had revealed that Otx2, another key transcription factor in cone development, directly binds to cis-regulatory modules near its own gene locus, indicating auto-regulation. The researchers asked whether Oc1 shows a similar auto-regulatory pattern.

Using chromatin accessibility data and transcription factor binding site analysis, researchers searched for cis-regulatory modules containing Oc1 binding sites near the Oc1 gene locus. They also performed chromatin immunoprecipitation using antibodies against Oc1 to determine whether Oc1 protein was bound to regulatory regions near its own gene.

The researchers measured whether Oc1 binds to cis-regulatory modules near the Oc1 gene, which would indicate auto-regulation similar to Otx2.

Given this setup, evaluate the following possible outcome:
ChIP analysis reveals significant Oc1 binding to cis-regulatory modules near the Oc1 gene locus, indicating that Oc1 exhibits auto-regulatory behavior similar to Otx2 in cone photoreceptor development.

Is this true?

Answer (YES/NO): YES